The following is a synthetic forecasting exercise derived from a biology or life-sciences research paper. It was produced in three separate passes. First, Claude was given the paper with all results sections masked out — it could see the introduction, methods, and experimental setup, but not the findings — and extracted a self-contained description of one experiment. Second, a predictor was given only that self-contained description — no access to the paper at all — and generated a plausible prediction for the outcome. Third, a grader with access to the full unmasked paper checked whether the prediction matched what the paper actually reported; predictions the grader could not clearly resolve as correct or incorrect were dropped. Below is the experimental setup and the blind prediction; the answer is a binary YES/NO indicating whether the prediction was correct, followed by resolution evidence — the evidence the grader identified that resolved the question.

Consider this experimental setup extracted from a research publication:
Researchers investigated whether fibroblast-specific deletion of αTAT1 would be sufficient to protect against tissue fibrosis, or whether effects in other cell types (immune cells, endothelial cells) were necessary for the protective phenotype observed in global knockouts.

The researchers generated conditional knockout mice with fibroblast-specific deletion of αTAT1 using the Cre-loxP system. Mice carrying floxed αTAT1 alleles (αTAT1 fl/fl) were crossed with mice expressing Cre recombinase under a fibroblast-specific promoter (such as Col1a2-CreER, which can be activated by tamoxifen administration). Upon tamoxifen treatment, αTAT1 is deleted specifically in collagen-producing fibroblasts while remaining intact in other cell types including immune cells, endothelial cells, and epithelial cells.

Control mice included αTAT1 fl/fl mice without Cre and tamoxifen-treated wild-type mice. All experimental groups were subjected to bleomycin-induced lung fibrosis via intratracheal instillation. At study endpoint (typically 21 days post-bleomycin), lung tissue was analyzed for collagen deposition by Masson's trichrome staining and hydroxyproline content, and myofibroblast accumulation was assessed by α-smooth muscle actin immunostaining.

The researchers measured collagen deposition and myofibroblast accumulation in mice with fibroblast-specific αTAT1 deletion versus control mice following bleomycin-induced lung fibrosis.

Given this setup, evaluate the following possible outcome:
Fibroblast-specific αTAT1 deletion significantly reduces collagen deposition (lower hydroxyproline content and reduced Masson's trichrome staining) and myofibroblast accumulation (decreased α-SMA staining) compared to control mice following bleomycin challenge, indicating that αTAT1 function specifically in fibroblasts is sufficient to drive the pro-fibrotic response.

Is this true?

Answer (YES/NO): YES